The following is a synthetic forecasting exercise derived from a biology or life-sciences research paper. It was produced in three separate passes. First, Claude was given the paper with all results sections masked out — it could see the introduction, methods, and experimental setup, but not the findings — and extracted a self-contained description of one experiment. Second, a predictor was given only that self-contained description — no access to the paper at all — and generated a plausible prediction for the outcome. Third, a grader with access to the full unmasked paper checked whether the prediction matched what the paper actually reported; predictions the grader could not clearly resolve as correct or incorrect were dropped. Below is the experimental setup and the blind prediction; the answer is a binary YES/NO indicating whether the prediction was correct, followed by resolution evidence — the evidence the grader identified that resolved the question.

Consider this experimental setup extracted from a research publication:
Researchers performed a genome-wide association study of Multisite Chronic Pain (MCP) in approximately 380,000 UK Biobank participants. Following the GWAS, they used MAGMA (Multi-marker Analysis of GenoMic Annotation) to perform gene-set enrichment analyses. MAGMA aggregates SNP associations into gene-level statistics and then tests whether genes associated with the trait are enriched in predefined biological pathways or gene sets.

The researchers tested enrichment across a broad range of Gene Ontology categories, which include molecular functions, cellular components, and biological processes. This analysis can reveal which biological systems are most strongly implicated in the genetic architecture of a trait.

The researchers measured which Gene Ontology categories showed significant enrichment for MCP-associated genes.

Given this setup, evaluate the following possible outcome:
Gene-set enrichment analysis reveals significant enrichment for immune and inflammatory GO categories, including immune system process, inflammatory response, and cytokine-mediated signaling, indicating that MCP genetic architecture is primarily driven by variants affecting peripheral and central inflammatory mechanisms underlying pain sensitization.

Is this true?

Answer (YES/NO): NO